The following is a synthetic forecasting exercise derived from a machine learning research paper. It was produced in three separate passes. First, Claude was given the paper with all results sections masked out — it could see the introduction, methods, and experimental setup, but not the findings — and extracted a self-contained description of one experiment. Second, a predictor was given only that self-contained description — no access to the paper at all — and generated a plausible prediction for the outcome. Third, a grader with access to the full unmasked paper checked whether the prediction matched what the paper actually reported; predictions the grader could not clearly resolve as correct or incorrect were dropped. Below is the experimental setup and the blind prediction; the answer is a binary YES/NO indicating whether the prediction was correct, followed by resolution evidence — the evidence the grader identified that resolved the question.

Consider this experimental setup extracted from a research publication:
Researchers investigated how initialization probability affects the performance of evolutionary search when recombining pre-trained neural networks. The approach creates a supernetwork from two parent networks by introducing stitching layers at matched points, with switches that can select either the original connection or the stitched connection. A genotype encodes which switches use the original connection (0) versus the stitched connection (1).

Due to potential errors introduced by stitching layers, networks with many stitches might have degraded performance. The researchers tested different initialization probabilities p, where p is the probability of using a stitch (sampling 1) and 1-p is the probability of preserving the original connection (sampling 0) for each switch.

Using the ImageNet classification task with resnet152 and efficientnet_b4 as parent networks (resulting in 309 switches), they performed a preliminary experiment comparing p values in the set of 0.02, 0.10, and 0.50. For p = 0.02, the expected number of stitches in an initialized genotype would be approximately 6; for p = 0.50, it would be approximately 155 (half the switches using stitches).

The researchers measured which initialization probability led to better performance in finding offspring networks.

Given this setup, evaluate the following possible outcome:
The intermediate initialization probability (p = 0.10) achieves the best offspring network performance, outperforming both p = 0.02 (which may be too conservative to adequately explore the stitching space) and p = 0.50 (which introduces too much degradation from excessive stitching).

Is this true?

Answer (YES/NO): NO